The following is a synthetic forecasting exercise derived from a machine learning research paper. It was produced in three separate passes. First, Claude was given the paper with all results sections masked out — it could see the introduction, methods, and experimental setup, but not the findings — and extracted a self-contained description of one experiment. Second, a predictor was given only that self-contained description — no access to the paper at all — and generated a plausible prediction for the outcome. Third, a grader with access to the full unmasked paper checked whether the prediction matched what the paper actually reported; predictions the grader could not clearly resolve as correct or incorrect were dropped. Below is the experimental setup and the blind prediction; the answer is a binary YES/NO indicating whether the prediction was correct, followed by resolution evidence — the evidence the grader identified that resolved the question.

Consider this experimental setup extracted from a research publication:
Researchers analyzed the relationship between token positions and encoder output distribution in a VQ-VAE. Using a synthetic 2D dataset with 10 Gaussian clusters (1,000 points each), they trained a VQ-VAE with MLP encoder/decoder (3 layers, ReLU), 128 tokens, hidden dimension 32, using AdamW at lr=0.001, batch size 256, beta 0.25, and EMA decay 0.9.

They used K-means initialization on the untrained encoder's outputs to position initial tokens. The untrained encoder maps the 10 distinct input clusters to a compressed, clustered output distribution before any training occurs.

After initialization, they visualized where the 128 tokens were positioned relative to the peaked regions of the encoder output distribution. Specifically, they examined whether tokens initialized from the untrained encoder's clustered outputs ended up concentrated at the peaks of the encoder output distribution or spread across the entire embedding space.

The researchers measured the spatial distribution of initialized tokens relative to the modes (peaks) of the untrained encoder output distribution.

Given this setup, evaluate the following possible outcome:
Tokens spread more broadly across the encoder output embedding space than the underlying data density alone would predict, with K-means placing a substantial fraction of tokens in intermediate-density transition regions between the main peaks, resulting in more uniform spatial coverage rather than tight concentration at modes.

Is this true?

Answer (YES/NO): NO